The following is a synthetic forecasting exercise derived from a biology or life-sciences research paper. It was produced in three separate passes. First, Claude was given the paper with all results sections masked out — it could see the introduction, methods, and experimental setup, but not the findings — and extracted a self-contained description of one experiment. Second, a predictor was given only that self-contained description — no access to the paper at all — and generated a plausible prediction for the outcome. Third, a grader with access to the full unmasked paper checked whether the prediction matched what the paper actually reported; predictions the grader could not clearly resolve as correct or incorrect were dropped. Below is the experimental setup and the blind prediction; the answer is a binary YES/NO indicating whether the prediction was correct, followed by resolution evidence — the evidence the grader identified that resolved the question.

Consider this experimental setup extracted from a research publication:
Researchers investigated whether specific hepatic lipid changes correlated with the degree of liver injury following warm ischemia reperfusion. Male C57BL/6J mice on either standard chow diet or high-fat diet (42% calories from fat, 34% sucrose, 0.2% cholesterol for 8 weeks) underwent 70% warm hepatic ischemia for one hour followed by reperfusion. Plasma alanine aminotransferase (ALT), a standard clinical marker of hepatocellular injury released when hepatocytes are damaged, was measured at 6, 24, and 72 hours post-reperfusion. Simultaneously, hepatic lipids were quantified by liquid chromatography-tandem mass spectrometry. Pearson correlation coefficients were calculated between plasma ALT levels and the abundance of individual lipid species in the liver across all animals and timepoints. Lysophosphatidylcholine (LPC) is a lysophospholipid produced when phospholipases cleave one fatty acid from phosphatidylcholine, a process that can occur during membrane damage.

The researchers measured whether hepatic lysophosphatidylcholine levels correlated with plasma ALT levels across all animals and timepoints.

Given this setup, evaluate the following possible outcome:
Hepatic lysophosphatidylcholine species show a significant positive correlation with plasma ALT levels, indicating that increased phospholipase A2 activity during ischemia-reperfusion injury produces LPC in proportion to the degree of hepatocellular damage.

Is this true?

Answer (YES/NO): NO